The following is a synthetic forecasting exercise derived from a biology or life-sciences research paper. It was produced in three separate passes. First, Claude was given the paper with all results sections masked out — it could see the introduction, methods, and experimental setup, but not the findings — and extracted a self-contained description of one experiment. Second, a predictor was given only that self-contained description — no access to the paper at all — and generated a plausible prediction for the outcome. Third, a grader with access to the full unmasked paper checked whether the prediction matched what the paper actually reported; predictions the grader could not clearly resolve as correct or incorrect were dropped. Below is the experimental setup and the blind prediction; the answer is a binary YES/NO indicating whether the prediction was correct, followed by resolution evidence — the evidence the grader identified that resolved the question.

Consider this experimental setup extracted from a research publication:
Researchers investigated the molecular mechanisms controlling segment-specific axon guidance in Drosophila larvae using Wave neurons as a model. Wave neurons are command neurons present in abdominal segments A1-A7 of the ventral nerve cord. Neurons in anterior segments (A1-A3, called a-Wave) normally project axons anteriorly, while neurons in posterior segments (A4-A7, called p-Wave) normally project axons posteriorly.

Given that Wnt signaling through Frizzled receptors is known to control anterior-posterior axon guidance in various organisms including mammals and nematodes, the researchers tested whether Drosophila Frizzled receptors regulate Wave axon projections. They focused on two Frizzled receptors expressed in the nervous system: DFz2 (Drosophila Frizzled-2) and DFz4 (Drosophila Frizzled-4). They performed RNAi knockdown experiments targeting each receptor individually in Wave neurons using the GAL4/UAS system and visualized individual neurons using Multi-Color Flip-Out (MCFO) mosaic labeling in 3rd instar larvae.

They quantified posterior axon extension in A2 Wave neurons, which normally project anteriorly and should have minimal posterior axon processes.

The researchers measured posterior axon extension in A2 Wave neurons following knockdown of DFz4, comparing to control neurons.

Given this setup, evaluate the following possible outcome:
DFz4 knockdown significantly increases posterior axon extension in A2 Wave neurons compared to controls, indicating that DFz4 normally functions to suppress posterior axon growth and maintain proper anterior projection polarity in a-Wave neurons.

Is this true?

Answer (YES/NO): NO